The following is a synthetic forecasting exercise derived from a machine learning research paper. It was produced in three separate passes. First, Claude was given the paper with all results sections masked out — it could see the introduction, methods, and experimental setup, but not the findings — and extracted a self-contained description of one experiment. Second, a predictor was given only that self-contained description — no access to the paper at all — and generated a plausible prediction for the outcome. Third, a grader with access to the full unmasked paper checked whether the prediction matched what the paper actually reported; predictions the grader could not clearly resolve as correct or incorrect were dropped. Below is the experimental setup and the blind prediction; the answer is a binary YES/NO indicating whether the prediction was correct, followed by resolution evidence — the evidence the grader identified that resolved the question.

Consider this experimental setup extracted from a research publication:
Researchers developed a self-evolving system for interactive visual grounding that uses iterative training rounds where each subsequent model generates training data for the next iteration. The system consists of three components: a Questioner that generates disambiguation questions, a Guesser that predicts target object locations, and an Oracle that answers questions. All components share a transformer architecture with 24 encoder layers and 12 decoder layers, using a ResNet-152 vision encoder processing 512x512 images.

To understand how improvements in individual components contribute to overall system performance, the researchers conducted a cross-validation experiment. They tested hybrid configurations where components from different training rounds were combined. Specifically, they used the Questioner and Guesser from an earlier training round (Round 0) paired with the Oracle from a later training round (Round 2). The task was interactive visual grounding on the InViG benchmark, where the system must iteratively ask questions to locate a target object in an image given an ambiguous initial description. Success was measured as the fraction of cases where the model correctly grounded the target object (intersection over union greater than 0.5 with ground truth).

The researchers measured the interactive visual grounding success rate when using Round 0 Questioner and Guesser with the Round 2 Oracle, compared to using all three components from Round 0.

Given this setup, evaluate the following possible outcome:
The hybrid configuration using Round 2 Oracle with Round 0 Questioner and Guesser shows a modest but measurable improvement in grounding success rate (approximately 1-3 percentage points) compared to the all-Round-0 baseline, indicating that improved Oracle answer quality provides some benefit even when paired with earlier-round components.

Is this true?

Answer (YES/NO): NO